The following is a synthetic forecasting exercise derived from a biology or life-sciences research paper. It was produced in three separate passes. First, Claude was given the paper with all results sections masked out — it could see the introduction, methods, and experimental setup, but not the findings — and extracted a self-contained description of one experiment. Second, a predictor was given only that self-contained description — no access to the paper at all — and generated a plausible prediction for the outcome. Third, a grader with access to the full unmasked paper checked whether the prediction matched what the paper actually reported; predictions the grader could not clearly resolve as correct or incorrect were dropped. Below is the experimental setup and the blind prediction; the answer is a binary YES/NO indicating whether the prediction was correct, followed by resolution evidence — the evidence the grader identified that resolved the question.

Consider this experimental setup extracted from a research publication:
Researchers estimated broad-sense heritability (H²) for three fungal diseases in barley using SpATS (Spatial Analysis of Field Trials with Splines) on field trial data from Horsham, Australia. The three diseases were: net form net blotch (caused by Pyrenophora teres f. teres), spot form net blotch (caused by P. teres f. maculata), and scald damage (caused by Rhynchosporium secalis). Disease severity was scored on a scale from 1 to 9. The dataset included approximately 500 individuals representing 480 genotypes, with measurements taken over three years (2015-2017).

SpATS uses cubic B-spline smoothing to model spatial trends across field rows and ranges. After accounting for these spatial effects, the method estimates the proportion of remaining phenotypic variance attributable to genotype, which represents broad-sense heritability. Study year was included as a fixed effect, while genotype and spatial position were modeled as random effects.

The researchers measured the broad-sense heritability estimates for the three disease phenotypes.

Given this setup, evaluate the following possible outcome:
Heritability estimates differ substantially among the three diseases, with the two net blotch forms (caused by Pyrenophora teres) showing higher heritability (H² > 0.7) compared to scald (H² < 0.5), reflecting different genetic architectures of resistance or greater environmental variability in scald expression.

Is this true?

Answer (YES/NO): NO